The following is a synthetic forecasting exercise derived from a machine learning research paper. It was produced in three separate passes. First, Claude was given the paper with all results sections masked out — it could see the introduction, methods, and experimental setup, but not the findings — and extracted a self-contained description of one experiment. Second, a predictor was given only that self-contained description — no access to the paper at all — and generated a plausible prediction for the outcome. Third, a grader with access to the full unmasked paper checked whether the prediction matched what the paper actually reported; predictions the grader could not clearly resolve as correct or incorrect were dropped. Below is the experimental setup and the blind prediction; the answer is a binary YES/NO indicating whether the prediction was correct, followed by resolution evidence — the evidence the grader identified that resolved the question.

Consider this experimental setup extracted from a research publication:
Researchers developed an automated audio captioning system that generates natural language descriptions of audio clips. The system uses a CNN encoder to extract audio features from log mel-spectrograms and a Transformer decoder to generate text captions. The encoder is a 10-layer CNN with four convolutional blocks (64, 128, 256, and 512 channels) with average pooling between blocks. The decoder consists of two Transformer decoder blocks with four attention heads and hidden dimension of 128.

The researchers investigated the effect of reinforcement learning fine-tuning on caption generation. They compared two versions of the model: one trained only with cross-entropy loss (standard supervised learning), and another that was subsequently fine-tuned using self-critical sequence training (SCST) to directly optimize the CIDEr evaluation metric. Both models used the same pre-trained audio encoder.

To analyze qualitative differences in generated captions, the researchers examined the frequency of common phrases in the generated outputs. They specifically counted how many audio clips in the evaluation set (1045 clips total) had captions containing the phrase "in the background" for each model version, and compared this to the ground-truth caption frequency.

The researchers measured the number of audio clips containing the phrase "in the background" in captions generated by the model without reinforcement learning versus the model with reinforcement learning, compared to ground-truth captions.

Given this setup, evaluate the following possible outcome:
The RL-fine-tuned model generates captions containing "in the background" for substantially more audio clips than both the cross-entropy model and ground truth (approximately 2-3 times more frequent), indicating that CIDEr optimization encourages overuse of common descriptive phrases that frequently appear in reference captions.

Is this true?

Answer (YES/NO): NO